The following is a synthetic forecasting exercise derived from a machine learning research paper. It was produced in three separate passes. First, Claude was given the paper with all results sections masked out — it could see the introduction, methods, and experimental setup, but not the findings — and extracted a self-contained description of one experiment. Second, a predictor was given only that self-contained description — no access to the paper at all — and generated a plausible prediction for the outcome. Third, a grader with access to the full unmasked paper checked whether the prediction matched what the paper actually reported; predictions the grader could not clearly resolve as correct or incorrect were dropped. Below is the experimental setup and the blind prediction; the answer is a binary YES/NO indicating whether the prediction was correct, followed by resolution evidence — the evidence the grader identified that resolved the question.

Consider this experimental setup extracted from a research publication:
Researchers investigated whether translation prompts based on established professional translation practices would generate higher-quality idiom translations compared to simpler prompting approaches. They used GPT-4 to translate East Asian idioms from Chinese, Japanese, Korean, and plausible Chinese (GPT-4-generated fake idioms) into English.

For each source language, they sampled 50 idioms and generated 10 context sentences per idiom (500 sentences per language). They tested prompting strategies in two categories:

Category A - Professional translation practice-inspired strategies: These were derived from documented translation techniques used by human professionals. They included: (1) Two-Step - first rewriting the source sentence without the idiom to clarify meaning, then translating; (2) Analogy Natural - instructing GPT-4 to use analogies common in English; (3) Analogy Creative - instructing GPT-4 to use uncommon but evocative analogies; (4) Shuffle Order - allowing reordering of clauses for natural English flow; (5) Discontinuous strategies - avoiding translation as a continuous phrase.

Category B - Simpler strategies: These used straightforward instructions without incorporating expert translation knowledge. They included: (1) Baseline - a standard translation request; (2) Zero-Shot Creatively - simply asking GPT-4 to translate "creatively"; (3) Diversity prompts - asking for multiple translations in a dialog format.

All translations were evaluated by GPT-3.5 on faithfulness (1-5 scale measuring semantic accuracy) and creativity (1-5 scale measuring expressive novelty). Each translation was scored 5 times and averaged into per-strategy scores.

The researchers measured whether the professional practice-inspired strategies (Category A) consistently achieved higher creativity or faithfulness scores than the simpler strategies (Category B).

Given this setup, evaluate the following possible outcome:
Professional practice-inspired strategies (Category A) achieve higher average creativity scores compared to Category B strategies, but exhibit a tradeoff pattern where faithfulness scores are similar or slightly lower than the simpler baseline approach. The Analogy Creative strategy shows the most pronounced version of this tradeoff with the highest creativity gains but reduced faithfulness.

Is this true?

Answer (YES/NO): NO